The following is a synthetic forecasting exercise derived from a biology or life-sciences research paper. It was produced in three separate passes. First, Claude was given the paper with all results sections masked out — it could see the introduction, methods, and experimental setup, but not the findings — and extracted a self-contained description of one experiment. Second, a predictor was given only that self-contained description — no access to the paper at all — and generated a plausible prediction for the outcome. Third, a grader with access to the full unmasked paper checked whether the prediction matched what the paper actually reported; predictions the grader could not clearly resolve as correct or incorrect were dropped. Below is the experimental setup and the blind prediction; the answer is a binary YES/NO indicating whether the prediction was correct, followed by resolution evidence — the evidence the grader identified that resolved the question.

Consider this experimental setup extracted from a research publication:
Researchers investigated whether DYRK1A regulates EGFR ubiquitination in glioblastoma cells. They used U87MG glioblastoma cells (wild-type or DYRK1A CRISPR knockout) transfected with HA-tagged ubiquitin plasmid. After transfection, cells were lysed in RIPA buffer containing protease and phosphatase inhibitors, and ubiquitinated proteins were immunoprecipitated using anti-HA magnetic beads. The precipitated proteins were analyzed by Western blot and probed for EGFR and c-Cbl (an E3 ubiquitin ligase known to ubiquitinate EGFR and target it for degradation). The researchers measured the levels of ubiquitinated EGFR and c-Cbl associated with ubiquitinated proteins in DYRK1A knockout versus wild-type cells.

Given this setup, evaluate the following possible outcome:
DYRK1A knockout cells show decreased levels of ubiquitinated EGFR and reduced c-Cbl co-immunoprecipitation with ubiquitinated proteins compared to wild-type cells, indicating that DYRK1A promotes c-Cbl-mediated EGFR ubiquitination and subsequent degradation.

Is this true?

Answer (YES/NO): NO